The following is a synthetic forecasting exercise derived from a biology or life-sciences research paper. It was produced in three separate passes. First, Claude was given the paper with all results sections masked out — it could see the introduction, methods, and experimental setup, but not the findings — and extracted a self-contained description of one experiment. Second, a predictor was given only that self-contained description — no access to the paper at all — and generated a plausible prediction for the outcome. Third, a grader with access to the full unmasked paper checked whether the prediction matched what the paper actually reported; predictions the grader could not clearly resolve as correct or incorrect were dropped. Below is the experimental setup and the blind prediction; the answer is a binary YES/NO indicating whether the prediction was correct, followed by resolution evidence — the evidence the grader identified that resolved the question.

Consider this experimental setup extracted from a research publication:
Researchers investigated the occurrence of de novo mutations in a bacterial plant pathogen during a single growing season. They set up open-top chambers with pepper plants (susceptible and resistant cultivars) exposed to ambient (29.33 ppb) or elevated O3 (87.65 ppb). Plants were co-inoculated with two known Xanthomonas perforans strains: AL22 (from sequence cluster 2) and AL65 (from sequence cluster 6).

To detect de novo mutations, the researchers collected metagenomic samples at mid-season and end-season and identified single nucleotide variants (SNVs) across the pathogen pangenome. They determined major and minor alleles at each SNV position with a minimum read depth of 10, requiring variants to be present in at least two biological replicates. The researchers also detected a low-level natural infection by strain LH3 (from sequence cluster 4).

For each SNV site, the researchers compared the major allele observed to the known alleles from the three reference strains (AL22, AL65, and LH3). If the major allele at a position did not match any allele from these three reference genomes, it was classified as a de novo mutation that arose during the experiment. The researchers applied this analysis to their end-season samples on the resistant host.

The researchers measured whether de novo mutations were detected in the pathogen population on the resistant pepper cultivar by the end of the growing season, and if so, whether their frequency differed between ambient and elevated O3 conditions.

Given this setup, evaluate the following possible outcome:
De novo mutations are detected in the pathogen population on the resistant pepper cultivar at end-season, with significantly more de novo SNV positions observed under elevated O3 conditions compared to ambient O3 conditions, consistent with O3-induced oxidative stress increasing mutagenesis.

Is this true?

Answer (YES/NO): NO